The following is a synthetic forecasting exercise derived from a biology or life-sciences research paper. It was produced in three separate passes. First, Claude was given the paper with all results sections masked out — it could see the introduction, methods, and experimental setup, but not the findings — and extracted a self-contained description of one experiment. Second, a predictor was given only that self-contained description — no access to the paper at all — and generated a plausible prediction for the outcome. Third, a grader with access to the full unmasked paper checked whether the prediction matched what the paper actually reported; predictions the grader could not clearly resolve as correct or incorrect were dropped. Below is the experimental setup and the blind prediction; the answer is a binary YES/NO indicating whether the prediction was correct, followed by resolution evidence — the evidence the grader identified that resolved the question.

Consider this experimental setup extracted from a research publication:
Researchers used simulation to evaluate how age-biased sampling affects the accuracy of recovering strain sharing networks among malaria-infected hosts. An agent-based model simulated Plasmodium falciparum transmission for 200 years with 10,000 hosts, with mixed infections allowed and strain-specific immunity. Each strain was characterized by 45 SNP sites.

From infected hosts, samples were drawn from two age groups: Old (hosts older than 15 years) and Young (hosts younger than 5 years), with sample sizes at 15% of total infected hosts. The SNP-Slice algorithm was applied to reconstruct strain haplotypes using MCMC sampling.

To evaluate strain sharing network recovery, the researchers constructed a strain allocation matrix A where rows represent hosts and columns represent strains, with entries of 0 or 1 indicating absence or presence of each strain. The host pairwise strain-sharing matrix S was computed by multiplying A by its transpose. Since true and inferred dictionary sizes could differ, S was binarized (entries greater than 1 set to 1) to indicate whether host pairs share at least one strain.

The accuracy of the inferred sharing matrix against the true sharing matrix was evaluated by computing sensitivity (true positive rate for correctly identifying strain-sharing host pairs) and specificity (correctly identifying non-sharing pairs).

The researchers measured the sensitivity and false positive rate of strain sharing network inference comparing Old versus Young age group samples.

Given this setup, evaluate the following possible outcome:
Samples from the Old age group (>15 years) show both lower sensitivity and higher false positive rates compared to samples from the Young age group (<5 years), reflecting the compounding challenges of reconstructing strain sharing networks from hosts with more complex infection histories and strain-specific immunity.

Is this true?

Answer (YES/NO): NO